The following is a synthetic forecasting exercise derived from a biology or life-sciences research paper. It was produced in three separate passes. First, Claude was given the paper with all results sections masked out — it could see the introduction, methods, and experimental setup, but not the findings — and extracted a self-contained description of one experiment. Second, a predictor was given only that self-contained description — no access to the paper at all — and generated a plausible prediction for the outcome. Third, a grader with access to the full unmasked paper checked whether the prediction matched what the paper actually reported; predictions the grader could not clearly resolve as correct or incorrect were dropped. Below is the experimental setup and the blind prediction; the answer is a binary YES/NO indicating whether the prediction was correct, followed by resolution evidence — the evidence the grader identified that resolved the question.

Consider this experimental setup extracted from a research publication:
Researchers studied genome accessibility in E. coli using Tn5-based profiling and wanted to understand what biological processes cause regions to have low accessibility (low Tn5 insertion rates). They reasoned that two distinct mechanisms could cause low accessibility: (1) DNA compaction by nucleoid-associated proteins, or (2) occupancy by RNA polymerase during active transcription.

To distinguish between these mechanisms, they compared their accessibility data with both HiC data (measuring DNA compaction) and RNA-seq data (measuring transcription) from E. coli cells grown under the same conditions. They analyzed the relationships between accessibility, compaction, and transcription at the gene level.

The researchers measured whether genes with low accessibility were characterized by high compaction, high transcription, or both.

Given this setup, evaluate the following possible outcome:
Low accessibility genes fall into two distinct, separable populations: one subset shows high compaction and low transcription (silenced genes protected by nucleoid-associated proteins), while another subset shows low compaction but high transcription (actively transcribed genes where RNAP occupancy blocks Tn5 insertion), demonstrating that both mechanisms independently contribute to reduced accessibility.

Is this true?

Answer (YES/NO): YES